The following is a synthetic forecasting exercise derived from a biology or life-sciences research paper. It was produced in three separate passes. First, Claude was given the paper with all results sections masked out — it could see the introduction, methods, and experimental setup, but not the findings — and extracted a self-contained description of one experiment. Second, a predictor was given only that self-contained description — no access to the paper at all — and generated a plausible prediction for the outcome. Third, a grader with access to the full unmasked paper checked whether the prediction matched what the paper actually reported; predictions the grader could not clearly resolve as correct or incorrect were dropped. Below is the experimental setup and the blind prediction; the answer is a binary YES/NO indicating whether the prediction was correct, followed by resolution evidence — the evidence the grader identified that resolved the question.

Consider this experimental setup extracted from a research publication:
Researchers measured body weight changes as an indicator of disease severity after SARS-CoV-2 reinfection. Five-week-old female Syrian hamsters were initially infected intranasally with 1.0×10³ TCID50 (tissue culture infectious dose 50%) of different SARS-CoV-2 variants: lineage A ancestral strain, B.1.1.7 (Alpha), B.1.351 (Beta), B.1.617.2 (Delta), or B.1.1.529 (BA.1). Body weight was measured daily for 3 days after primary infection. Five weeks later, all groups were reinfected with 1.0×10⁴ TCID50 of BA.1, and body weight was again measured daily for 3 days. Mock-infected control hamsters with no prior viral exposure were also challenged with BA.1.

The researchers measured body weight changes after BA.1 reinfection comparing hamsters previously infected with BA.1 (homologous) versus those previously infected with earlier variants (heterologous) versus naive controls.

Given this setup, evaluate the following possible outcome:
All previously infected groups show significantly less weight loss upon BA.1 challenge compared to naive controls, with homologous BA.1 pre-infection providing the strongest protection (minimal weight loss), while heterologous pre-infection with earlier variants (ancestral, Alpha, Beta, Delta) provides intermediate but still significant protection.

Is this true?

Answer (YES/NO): NO